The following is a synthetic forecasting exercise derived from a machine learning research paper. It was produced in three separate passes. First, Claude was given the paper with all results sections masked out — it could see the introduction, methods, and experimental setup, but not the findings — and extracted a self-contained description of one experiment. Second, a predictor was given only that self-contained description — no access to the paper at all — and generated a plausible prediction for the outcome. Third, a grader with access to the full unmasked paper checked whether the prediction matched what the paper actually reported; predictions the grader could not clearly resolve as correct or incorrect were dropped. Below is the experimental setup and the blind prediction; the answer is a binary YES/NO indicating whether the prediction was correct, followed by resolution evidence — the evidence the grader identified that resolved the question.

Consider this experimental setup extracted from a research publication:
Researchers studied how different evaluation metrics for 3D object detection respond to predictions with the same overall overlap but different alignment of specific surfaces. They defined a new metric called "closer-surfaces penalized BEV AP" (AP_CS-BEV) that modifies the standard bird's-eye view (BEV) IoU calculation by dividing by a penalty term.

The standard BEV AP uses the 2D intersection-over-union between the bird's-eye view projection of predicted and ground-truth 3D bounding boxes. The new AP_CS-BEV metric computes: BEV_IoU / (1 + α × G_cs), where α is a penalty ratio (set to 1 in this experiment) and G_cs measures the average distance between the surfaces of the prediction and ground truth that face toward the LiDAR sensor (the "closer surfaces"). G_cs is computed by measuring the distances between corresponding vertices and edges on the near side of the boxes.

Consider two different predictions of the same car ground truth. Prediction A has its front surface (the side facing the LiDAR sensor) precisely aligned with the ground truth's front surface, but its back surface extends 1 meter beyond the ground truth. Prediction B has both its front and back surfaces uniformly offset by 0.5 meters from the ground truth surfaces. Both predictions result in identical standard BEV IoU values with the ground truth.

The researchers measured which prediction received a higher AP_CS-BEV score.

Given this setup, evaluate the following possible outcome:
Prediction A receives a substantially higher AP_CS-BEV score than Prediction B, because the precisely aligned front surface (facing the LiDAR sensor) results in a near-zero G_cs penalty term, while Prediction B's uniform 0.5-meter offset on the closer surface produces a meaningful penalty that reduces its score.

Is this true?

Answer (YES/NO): YES